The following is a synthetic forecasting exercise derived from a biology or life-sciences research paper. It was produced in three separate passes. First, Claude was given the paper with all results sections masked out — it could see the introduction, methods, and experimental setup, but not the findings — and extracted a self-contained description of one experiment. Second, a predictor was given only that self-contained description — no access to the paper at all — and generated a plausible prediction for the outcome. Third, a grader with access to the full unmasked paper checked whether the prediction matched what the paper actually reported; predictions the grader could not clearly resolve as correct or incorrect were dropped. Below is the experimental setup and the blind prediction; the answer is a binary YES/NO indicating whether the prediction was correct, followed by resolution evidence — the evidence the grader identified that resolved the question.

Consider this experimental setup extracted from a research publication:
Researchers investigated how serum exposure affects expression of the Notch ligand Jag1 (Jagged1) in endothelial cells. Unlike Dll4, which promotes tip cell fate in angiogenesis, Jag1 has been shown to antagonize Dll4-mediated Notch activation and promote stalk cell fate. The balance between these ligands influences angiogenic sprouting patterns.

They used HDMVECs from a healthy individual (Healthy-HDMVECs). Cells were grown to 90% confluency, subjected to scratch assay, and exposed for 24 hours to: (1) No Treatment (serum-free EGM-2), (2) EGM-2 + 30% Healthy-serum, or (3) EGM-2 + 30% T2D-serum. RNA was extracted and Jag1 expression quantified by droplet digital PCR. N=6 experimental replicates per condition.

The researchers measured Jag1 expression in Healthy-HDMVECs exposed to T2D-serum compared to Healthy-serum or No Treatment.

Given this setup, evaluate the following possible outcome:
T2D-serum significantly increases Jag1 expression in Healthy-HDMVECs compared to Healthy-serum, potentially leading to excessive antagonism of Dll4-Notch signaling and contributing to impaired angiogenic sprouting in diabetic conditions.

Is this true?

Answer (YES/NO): NO